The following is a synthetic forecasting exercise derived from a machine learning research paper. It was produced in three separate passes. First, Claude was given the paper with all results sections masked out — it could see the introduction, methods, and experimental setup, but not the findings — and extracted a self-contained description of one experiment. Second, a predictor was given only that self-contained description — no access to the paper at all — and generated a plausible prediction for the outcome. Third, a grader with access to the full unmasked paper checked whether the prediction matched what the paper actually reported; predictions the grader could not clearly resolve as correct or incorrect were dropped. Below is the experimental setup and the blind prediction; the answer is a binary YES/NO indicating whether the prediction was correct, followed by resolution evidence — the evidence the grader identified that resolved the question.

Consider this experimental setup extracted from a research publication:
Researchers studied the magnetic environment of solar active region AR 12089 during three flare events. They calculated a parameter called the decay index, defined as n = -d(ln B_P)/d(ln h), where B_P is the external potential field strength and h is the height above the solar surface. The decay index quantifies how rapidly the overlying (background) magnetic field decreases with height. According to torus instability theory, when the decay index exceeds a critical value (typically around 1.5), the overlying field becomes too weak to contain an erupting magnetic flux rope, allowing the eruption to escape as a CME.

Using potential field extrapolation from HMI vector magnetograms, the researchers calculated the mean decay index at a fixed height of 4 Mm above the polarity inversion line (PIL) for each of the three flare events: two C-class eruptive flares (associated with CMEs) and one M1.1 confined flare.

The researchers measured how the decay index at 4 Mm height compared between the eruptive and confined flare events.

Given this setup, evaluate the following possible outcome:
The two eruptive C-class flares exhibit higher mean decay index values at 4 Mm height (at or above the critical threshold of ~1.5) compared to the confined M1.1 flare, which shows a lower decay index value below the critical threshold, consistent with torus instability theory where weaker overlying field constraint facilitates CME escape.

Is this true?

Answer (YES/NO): YES